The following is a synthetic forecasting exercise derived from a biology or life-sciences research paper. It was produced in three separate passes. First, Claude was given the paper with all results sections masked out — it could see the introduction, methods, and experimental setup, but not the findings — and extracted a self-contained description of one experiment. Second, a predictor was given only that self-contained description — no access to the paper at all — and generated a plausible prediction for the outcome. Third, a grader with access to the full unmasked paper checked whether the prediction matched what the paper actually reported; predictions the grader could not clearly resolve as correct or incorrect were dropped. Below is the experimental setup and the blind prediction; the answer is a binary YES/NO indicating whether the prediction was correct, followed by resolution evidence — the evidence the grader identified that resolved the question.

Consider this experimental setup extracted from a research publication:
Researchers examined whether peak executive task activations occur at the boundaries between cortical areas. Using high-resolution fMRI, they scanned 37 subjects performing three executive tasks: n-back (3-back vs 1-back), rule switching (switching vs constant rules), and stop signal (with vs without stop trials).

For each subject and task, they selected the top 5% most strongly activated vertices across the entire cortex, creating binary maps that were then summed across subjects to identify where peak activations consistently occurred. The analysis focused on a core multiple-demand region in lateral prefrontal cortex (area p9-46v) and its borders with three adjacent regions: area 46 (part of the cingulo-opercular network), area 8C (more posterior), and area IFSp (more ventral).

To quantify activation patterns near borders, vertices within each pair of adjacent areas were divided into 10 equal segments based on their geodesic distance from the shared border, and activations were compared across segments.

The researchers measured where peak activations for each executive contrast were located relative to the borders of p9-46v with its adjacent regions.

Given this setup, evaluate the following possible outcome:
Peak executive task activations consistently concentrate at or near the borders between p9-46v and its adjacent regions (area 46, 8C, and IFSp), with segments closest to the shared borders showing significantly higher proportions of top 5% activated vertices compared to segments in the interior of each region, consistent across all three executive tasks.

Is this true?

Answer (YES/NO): NO